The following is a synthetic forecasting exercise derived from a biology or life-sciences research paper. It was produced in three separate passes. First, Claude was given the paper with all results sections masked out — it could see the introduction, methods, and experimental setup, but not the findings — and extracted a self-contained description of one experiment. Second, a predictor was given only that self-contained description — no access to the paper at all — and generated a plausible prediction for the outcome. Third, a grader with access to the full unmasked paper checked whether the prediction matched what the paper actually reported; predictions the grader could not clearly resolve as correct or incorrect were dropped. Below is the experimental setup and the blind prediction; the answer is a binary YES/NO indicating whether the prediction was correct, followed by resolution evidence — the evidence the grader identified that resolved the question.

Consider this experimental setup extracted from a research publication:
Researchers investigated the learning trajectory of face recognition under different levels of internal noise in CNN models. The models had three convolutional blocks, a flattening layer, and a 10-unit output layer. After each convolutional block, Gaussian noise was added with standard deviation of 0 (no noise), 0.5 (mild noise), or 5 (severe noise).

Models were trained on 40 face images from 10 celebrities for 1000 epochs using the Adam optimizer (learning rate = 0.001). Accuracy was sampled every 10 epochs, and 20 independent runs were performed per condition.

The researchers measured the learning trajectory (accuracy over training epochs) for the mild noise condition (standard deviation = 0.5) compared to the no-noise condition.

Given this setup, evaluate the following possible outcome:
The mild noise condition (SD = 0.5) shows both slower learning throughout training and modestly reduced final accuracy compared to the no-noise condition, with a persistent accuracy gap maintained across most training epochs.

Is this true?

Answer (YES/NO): NO